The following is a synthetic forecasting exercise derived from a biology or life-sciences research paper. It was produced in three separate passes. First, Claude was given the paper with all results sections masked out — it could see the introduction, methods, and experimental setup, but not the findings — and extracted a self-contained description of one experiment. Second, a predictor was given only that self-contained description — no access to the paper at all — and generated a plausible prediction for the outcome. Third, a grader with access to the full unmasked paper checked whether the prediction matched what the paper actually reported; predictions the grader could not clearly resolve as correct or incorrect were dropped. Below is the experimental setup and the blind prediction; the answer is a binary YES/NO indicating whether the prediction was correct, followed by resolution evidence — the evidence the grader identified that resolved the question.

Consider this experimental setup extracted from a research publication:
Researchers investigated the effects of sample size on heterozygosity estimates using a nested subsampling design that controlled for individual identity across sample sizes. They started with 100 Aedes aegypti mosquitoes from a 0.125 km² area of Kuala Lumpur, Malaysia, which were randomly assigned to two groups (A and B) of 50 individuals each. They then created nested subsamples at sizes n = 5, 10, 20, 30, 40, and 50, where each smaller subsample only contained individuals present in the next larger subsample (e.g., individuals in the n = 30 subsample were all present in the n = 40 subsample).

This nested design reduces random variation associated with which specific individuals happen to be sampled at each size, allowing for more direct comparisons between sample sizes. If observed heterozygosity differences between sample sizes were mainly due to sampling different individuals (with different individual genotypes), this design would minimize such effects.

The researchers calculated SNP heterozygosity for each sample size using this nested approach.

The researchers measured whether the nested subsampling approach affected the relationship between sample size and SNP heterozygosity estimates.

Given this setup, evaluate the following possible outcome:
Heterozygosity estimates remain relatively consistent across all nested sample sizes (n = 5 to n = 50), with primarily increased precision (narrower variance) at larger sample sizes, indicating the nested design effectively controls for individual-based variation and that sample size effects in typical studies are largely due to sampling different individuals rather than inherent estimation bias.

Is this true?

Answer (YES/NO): NO